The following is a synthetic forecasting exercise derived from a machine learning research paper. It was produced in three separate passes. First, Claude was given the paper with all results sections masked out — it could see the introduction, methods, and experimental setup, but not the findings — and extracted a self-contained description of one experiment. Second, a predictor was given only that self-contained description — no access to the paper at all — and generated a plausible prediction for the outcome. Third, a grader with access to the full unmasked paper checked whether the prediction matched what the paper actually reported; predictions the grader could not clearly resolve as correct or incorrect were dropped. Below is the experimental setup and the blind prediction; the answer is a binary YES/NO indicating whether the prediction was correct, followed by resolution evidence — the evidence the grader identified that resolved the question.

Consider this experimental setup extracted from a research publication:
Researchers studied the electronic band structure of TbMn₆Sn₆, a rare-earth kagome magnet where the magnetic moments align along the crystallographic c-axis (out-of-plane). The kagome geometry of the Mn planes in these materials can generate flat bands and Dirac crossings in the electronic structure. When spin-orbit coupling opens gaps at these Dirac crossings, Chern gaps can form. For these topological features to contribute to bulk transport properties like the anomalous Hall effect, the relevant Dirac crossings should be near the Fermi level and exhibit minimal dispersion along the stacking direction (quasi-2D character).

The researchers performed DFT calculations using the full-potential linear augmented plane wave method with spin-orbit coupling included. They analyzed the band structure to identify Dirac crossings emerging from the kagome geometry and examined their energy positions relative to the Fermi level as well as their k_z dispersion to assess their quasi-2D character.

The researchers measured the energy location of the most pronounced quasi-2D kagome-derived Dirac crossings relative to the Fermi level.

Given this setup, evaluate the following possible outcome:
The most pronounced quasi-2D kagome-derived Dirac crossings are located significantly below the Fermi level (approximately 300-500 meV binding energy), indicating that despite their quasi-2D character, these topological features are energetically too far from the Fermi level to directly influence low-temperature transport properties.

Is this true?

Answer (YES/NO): NO